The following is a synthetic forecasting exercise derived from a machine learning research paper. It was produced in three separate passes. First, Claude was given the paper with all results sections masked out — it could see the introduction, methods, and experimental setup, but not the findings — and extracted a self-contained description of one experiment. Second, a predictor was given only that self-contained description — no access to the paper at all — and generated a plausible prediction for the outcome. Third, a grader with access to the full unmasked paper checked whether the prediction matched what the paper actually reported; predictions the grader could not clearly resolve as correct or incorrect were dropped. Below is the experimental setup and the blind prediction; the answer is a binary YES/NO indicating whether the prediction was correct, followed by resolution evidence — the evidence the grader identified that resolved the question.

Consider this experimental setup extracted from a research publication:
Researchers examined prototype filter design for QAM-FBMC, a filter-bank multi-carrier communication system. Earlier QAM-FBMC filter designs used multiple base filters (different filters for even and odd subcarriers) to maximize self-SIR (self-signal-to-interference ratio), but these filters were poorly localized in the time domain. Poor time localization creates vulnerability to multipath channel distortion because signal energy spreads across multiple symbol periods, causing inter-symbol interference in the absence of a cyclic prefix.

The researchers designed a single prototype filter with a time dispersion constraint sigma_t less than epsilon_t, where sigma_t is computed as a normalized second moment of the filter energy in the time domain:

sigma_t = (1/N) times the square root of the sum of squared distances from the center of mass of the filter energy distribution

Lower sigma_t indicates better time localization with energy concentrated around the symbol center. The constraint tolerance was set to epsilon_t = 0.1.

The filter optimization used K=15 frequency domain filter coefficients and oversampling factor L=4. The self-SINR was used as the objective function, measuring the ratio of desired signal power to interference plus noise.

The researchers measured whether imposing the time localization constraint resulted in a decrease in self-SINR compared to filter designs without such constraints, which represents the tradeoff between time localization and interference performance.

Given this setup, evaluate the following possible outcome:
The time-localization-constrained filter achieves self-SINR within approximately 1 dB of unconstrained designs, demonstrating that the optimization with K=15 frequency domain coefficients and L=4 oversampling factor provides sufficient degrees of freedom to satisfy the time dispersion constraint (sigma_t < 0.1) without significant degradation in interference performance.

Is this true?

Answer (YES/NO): NO